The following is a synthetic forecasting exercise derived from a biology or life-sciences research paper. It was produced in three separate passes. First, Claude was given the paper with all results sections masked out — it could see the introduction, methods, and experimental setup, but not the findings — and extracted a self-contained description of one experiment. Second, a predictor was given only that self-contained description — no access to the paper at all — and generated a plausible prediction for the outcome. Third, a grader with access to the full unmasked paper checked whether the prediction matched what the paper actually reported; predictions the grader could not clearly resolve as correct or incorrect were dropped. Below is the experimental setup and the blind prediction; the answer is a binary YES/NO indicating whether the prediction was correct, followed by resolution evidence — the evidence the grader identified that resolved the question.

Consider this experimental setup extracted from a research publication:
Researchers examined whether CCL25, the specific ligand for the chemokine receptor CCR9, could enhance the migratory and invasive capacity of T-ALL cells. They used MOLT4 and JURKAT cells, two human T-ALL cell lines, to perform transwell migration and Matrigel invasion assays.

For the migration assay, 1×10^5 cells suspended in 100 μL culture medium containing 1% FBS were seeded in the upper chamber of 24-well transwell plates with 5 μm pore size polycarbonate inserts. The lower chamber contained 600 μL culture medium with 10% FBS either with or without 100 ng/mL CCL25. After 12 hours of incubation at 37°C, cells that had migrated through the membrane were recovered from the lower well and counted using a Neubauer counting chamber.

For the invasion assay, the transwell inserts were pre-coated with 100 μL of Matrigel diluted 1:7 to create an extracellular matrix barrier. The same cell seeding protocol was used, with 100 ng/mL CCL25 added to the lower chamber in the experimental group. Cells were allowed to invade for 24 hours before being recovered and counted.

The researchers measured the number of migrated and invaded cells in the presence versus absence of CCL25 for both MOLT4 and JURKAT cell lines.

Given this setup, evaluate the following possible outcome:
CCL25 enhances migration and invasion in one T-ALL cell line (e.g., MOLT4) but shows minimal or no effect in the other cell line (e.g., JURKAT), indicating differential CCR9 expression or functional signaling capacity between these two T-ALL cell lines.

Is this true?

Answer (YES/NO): YES